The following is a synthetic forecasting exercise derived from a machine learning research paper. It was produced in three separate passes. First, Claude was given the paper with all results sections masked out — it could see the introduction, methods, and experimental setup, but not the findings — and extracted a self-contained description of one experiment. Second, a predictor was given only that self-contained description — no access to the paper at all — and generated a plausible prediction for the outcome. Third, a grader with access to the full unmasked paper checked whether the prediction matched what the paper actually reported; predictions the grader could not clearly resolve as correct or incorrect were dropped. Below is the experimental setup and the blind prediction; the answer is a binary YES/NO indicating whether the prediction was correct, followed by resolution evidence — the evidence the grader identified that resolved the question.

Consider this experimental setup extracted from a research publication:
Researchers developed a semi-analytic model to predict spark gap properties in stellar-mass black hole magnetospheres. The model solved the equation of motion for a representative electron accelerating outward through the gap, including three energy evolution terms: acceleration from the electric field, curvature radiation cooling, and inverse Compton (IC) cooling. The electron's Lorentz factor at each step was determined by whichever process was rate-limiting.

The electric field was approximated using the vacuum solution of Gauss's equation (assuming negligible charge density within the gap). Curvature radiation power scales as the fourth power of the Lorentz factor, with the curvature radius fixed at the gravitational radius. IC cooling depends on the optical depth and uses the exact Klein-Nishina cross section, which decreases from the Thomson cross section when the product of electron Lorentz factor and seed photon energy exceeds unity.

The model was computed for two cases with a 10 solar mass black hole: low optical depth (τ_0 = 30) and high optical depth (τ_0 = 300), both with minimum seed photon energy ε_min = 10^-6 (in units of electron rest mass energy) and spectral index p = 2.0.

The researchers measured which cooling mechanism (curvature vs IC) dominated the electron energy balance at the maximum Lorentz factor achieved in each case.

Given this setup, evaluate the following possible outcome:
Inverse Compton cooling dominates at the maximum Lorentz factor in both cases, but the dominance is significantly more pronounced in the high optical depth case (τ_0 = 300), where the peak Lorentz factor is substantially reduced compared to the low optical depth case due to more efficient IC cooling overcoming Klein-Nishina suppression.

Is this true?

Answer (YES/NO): NO